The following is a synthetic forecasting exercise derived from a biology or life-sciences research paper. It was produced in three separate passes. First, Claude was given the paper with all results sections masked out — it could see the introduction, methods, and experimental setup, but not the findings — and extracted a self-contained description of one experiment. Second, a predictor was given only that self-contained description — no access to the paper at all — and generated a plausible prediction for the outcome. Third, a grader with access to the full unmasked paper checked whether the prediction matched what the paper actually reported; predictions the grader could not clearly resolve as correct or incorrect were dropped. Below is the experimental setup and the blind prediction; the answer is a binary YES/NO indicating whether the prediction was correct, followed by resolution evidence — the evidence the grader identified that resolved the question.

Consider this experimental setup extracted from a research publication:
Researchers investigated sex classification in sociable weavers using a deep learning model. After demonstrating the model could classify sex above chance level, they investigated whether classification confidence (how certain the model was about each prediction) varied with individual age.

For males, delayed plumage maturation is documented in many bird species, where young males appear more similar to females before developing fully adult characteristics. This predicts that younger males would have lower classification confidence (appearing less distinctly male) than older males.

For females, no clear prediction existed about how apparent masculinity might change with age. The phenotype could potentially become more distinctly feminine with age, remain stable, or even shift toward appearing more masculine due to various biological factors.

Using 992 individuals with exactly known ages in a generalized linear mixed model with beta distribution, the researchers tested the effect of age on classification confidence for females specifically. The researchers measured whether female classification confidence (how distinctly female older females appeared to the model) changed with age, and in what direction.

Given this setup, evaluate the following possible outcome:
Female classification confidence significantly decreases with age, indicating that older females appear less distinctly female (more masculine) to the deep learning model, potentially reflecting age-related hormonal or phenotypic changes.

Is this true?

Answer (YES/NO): YES